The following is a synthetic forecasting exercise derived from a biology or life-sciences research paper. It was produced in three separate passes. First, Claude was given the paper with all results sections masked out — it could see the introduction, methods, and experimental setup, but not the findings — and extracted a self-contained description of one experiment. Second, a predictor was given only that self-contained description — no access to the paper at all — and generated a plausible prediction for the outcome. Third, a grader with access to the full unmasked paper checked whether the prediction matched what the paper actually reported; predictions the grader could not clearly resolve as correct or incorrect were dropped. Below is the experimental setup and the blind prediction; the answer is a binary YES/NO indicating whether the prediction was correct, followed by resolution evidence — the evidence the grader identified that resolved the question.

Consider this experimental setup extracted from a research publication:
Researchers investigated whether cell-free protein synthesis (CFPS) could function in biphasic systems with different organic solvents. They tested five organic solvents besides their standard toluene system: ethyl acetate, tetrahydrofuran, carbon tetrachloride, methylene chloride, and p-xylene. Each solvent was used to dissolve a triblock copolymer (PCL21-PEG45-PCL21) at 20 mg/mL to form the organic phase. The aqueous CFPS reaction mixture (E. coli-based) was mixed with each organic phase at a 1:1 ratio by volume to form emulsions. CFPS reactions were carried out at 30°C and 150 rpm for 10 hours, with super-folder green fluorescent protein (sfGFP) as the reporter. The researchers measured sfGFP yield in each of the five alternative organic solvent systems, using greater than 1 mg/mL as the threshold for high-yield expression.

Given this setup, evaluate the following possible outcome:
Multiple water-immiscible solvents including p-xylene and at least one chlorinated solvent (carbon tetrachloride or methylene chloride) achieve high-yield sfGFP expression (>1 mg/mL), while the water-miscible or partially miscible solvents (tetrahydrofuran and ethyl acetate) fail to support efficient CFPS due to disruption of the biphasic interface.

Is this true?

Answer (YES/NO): YES